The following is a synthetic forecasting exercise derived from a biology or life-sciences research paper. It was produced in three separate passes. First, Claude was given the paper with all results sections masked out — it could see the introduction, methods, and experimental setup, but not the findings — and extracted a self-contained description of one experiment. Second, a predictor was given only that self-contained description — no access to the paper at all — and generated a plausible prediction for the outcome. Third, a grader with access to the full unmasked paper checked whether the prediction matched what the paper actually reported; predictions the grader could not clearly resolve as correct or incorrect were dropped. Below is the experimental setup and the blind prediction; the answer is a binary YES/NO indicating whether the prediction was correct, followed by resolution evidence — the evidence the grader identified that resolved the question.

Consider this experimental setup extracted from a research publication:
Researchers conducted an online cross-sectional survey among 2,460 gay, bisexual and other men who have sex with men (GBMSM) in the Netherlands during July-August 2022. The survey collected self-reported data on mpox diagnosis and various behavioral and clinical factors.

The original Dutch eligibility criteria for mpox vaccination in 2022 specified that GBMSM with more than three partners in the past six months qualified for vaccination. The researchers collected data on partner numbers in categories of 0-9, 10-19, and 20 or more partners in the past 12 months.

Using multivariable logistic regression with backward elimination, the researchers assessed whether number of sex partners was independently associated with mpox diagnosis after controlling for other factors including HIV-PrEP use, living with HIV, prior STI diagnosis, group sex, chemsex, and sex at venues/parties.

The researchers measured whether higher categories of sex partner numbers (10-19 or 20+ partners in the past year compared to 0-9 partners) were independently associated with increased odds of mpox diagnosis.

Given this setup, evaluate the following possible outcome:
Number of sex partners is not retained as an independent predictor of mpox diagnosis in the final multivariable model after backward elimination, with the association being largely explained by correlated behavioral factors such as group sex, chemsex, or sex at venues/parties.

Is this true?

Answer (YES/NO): NO